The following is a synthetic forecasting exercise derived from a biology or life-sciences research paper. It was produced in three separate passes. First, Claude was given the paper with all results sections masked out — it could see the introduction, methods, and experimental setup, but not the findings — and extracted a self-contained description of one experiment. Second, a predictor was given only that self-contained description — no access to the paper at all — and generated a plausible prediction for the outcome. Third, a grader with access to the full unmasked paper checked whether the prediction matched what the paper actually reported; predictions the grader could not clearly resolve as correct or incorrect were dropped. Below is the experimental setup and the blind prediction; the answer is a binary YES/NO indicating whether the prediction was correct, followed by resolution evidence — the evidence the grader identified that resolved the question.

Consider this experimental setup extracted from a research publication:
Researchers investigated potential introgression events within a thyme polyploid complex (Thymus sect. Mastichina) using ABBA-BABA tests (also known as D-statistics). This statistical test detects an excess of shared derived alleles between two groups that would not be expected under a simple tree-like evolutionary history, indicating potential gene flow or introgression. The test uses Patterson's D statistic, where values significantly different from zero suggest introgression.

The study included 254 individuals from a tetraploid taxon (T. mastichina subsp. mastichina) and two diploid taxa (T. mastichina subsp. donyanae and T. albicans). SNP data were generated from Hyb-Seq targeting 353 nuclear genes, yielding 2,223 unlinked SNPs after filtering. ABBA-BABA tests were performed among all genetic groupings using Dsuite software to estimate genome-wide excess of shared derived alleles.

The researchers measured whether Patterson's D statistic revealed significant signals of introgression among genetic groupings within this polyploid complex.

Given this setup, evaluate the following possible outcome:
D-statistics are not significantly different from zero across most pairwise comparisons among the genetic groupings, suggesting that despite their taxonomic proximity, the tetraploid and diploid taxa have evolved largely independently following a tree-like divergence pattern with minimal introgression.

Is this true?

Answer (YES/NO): NO